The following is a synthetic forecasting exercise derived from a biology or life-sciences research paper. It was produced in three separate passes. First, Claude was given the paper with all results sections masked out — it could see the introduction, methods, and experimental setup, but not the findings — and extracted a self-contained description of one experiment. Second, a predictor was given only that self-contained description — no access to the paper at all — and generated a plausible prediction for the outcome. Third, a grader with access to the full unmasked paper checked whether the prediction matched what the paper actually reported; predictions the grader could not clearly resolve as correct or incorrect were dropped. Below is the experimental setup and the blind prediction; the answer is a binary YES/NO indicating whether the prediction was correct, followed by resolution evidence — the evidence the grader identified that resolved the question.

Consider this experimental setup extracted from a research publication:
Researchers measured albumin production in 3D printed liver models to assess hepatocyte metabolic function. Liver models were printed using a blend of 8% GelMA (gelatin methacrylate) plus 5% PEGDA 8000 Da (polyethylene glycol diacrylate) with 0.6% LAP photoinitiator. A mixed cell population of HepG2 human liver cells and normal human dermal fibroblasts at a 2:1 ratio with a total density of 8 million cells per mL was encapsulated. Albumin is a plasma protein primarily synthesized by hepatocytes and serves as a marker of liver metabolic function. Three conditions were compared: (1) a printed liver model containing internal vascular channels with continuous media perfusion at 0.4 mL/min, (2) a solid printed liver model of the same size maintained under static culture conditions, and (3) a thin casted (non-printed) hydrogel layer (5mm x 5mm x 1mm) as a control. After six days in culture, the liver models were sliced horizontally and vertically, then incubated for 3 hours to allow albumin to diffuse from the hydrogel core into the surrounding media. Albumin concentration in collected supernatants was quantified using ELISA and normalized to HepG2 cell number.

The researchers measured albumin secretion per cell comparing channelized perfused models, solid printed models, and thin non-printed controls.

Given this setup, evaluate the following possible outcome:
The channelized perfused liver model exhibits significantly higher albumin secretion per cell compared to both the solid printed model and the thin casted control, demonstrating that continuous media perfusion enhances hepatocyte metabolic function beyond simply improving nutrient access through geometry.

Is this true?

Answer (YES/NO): NO